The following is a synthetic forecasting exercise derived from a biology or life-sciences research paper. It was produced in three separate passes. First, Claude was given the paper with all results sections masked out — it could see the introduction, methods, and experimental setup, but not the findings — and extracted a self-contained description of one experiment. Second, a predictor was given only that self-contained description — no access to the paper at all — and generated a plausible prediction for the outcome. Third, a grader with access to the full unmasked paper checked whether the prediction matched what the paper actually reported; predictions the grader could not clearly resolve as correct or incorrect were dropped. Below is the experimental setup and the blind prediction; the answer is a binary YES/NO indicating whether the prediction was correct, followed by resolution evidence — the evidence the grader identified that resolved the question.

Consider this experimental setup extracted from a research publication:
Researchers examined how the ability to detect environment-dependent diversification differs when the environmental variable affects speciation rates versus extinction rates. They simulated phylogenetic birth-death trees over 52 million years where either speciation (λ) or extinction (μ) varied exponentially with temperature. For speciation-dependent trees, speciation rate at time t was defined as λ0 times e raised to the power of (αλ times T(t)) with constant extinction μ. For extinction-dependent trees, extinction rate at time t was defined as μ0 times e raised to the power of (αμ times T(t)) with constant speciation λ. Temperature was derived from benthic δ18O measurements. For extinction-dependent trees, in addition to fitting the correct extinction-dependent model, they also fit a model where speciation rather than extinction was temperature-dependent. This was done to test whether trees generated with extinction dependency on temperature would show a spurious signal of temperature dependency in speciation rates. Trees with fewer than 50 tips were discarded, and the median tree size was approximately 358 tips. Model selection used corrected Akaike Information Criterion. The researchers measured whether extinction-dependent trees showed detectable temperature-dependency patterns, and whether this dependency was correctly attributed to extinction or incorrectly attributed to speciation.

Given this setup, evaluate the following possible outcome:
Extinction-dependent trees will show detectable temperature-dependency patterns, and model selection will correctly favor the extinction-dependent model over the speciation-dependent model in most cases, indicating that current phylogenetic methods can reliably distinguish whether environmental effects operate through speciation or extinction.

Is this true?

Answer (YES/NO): NO